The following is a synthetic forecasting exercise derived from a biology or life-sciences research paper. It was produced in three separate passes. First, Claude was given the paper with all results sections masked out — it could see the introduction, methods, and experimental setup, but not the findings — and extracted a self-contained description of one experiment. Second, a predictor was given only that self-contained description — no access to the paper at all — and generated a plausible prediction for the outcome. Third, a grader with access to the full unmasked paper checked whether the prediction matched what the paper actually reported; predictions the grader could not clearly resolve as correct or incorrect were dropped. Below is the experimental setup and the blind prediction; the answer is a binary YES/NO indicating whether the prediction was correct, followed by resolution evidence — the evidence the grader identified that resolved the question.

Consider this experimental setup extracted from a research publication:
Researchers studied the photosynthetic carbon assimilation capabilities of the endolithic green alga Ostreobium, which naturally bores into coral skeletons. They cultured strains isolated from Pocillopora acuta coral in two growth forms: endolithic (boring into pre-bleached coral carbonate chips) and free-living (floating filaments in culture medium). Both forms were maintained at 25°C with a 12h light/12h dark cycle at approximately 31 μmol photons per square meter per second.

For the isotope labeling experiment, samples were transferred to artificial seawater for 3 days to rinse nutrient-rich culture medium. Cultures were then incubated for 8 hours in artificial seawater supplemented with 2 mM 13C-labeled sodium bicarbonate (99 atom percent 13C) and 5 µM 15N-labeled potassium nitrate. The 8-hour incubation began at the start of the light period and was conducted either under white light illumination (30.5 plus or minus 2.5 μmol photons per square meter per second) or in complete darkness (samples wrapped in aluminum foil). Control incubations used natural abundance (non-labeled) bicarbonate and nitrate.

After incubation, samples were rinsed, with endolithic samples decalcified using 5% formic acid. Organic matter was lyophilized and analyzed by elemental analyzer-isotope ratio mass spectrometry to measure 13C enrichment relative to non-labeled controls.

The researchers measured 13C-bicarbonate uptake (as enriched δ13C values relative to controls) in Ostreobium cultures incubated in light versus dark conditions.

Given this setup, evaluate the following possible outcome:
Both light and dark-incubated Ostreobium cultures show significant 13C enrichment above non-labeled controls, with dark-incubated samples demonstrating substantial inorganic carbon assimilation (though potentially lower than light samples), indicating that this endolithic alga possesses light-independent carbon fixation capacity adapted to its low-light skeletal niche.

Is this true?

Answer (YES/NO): NO